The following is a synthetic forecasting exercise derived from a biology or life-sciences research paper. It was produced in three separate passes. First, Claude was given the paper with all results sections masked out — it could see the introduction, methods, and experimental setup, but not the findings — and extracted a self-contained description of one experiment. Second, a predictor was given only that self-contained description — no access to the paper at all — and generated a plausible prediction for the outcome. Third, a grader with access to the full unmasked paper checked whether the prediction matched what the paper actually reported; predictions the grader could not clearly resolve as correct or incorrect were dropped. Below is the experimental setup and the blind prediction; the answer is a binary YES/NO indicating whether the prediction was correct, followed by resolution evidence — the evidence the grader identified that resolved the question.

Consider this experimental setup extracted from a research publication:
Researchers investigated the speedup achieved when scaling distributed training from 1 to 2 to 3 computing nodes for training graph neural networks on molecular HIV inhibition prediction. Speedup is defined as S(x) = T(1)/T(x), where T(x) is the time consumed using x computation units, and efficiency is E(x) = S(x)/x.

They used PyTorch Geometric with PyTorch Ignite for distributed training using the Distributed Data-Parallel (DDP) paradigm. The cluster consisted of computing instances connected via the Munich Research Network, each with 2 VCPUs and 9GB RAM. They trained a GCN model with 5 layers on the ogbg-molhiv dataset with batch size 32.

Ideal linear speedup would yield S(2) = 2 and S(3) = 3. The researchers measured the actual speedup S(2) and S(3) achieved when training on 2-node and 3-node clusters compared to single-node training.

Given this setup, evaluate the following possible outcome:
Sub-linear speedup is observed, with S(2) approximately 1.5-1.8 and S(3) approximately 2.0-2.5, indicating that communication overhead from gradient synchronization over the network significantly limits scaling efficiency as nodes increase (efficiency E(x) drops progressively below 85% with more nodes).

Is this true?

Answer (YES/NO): NO